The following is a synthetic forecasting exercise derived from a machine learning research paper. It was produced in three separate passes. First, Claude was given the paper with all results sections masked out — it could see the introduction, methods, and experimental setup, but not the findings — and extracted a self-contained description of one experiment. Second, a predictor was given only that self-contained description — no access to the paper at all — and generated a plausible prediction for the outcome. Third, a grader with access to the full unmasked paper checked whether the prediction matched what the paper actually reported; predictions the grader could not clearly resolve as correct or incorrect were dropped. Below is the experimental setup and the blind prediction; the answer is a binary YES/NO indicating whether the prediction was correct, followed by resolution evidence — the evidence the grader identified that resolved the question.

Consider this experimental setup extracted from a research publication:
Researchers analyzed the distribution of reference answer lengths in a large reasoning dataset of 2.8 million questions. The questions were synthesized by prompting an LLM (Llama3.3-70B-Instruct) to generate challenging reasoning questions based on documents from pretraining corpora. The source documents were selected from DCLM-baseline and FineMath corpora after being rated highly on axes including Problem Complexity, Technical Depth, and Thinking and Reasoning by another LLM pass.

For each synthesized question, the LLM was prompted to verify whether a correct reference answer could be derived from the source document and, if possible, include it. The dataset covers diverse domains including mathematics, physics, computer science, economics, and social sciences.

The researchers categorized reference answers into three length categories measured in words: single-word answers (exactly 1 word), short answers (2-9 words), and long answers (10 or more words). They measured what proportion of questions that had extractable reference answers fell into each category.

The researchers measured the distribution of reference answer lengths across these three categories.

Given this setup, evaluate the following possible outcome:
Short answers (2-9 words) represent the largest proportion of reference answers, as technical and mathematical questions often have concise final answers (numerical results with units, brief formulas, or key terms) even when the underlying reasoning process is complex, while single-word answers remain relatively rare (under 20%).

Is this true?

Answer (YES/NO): NO